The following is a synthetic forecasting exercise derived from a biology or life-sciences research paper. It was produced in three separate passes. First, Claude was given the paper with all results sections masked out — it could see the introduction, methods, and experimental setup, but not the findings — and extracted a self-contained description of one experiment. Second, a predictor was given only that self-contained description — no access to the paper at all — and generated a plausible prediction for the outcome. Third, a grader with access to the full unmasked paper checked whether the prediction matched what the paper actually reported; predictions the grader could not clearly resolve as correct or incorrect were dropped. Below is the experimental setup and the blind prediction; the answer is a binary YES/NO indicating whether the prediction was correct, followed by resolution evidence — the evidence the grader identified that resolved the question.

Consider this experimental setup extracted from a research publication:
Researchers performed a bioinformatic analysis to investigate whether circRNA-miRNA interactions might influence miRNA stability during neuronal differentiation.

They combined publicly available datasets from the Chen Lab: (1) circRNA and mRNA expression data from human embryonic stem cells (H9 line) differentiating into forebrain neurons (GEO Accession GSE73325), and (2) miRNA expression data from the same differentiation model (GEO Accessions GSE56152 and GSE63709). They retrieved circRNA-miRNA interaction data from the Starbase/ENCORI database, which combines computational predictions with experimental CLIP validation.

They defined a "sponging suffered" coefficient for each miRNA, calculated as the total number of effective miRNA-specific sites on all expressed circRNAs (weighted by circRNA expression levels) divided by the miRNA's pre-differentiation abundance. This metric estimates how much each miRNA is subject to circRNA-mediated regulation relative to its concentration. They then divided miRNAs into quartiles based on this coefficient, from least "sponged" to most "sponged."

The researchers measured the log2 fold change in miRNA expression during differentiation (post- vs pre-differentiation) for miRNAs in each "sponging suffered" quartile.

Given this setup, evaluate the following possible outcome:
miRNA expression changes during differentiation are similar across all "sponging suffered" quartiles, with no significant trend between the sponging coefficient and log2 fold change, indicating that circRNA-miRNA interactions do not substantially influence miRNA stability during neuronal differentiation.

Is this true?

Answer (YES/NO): NO